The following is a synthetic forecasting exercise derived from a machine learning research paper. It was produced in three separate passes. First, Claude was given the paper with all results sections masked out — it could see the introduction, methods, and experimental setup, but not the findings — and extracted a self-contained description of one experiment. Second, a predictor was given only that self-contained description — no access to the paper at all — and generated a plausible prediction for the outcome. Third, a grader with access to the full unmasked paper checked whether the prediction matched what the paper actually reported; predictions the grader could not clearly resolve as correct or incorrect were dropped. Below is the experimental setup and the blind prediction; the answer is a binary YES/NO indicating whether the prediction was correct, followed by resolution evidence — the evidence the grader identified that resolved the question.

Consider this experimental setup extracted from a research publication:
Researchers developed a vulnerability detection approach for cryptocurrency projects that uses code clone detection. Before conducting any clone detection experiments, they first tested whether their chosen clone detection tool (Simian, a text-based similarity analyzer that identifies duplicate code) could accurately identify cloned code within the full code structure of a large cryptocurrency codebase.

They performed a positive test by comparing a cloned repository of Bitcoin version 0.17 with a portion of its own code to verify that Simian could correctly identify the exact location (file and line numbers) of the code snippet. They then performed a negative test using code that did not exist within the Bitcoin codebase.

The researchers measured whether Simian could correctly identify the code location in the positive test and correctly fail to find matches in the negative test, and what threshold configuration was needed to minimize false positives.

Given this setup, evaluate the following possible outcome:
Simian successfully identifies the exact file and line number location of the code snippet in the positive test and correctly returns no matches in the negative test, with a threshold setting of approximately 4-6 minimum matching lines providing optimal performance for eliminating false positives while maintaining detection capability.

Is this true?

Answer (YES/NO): NO